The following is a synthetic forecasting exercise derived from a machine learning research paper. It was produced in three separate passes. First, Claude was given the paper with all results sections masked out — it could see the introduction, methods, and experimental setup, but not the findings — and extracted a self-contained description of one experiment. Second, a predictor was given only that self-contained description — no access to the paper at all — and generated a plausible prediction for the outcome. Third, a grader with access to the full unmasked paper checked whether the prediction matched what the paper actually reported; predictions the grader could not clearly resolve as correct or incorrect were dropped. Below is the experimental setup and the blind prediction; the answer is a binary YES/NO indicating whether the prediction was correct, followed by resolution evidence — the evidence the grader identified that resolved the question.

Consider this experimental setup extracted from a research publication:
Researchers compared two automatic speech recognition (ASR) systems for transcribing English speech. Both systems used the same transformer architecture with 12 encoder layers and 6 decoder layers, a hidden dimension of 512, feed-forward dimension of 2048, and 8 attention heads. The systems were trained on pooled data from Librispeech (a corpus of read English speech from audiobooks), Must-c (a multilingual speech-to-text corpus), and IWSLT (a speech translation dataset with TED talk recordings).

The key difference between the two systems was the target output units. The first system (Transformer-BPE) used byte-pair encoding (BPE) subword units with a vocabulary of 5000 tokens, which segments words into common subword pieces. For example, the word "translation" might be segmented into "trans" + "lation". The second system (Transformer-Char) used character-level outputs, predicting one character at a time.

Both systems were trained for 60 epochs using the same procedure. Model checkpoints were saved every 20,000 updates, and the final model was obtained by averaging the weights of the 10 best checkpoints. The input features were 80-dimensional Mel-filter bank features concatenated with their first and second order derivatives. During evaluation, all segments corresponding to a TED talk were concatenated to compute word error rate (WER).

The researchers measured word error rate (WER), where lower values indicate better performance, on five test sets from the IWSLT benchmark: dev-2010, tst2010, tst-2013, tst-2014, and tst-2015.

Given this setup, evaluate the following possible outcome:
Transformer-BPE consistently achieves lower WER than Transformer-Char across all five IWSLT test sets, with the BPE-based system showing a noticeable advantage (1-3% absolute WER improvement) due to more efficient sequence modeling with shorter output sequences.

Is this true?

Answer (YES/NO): NO